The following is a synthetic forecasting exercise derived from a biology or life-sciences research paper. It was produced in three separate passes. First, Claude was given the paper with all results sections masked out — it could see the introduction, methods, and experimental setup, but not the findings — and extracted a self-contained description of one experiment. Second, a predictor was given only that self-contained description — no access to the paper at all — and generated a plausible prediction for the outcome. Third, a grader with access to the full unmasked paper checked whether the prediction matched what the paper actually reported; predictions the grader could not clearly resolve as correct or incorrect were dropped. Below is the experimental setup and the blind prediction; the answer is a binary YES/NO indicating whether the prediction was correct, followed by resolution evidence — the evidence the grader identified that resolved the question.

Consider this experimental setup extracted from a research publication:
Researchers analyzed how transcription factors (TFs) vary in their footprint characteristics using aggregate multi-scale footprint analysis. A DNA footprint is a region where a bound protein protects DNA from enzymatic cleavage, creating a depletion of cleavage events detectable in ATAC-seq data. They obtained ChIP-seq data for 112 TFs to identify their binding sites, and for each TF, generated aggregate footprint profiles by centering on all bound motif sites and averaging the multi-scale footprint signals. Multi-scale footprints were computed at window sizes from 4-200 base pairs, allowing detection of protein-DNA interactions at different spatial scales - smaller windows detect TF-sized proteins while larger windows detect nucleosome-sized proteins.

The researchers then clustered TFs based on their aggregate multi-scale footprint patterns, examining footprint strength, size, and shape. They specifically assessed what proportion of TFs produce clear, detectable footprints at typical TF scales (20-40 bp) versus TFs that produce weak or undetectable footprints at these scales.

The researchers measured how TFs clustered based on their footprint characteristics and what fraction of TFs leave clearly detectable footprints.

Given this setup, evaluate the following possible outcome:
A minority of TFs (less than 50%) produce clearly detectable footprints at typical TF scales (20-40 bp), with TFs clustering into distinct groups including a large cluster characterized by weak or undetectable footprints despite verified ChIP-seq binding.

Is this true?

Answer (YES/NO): NO